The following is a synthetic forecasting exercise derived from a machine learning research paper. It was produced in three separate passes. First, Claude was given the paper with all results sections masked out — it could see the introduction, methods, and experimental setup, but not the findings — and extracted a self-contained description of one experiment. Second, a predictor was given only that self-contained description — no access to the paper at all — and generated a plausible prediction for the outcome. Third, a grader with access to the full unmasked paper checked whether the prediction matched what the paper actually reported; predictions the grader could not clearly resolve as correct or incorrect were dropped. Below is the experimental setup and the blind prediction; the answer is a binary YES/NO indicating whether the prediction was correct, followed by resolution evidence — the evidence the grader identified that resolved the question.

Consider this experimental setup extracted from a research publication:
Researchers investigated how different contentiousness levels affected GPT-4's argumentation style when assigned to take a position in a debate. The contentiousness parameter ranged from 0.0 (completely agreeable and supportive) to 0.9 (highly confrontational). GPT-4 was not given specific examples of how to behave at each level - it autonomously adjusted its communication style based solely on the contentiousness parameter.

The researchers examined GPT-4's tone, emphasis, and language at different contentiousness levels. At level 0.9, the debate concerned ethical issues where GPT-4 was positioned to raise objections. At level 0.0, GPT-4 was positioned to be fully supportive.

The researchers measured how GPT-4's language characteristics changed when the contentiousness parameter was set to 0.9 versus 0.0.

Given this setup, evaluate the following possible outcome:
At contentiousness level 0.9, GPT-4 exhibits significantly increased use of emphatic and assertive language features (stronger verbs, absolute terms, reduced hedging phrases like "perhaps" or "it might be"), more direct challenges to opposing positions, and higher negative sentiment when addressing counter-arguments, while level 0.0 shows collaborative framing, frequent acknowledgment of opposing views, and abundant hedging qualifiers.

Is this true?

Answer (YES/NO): NO